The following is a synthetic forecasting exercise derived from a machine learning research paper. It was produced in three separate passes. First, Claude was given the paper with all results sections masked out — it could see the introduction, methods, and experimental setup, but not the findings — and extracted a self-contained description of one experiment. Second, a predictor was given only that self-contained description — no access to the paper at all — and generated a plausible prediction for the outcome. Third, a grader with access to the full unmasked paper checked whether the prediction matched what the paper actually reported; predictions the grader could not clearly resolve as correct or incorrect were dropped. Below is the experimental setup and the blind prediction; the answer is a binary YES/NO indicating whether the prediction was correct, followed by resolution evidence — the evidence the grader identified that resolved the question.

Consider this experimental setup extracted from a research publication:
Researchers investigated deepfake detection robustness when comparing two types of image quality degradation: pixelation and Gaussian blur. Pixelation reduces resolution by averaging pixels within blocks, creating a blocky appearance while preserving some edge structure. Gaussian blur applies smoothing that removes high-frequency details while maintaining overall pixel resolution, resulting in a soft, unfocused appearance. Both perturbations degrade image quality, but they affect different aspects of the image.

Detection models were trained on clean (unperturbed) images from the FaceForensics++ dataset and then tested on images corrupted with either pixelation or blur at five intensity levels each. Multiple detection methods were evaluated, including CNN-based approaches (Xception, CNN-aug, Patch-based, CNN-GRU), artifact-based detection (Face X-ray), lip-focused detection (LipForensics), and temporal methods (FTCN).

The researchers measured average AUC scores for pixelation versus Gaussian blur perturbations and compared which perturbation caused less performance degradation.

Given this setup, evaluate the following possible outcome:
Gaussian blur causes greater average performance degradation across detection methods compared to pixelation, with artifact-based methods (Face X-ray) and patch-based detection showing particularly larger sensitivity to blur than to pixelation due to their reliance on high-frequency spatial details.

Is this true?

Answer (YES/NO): NO